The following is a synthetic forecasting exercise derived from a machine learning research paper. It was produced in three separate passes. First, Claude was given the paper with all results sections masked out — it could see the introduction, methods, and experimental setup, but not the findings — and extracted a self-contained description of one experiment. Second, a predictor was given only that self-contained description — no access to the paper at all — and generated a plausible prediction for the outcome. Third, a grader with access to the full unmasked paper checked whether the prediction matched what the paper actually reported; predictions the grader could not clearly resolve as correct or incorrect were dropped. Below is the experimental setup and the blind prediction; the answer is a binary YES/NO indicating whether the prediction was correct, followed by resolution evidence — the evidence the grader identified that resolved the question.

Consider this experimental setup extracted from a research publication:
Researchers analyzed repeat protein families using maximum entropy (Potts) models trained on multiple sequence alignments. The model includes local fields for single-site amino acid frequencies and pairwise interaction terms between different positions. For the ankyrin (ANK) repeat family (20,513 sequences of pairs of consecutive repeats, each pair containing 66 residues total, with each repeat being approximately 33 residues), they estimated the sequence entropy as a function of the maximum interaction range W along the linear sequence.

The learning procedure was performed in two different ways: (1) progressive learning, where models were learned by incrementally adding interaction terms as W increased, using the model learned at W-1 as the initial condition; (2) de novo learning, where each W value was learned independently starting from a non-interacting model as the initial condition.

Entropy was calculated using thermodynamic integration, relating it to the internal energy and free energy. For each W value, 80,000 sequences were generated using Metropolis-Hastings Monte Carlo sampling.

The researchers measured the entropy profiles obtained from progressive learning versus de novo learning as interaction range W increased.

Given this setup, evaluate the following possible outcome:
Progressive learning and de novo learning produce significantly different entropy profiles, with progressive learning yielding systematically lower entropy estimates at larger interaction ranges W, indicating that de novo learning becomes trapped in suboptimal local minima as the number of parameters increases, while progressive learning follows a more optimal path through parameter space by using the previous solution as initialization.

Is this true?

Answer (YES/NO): YES